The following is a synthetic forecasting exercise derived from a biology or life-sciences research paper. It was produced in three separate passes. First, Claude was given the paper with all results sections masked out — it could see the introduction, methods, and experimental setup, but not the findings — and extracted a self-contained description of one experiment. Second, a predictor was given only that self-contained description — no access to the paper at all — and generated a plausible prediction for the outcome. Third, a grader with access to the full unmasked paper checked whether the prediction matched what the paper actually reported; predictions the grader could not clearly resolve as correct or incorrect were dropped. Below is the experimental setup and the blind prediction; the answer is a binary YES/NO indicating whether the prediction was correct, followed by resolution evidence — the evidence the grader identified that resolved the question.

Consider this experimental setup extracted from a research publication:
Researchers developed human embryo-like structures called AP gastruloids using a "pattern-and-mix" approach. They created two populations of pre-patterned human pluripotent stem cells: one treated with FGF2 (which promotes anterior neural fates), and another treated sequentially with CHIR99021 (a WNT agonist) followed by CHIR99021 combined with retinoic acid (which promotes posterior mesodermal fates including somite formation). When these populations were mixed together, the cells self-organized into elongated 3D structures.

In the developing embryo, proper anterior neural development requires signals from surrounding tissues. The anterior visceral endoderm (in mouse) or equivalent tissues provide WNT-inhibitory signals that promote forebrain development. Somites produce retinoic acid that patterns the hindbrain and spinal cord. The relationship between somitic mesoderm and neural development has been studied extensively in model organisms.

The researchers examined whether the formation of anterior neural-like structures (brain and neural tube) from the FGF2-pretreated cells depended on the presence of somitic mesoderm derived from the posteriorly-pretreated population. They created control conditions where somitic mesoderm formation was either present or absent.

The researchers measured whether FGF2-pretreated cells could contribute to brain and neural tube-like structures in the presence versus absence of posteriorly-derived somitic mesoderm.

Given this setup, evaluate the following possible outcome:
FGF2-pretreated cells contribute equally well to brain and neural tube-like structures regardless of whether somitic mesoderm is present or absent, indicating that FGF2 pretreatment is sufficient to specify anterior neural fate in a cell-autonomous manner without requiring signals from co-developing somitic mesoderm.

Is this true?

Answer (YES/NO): NO